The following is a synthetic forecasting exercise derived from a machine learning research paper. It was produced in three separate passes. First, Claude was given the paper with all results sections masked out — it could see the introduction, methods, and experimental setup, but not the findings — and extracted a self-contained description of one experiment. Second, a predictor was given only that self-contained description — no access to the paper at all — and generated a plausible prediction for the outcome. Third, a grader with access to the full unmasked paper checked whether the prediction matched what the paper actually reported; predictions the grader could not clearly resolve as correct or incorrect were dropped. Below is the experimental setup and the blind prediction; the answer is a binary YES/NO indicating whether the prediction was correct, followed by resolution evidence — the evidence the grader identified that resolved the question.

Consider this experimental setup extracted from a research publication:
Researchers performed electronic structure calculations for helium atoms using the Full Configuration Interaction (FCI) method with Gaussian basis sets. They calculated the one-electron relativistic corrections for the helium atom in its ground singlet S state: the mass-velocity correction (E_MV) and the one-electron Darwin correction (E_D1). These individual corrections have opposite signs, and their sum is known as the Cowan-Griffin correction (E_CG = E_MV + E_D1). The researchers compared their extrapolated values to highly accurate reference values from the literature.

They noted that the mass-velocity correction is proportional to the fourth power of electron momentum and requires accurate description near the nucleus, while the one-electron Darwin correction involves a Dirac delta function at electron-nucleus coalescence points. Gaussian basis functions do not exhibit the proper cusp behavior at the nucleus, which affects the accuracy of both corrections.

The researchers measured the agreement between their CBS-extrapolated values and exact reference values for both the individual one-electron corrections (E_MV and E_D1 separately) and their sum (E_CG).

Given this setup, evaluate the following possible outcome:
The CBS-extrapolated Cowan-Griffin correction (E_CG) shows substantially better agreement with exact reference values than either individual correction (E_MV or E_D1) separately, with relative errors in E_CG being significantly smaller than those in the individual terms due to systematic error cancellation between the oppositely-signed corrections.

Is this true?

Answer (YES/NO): YES